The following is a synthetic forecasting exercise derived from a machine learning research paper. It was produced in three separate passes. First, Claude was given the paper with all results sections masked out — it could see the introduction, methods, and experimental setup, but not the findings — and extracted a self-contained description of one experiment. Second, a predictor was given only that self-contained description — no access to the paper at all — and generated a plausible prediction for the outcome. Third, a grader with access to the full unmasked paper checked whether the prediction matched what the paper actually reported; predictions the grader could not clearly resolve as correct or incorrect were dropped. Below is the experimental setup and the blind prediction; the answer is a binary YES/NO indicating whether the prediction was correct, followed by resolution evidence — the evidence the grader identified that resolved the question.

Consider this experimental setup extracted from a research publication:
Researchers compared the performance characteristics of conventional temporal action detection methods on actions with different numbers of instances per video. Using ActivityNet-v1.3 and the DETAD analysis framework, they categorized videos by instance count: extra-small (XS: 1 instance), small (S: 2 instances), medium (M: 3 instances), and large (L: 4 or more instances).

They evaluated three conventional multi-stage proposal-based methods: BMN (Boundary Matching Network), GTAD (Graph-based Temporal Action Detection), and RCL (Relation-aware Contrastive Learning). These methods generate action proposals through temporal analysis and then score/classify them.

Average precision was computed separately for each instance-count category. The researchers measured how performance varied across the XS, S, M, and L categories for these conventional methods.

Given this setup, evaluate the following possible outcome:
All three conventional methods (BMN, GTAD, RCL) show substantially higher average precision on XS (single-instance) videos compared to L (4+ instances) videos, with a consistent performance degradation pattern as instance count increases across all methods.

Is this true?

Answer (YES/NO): YES